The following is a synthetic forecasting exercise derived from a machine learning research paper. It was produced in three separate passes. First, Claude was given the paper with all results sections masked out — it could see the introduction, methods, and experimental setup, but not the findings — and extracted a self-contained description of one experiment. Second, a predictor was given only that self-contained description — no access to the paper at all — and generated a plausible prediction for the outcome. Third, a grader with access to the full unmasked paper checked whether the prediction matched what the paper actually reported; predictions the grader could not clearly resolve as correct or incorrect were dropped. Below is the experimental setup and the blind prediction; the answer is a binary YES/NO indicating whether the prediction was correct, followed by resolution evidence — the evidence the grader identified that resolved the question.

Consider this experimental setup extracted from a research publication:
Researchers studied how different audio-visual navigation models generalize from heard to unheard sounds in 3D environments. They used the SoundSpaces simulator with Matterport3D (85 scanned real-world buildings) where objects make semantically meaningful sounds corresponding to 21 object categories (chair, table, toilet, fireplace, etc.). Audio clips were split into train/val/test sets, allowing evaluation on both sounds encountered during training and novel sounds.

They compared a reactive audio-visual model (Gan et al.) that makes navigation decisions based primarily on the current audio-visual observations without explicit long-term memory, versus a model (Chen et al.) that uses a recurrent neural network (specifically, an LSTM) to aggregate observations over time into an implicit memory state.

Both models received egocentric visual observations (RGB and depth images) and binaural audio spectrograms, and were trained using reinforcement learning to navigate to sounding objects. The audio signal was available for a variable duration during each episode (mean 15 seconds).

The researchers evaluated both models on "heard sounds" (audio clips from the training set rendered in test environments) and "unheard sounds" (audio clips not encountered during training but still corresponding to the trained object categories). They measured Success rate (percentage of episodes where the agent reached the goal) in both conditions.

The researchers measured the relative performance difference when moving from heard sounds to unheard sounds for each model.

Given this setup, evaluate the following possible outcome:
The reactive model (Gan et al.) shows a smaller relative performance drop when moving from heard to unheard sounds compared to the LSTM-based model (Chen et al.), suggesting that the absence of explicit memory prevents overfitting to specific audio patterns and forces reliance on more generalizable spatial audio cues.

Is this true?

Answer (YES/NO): NO